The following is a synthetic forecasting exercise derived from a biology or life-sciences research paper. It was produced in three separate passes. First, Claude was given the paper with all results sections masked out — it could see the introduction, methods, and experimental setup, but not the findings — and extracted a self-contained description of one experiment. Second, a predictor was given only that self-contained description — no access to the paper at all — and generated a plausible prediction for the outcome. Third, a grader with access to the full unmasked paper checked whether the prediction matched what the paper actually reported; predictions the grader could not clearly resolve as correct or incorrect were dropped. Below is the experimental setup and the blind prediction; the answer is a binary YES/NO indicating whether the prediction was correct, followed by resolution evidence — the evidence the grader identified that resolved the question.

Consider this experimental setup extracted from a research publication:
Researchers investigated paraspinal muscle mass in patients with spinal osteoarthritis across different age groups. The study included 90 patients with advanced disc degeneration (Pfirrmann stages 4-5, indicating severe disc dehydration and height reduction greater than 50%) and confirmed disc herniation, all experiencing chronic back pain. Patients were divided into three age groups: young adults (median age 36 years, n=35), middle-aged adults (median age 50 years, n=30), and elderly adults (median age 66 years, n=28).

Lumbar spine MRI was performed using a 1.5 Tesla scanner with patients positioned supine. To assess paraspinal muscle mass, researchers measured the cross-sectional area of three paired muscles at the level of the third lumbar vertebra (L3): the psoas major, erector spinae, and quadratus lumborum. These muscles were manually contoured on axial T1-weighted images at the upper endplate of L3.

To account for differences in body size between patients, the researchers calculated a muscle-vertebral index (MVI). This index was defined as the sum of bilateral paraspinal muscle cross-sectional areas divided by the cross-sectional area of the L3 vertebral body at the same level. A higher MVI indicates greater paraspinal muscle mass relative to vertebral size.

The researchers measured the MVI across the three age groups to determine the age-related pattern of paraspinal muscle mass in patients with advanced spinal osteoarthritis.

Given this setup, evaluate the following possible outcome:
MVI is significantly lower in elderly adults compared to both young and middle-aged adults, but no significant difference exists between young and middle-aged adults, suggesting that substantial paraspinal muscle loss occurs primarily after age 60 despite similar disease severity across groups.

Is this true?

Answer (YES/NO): NO